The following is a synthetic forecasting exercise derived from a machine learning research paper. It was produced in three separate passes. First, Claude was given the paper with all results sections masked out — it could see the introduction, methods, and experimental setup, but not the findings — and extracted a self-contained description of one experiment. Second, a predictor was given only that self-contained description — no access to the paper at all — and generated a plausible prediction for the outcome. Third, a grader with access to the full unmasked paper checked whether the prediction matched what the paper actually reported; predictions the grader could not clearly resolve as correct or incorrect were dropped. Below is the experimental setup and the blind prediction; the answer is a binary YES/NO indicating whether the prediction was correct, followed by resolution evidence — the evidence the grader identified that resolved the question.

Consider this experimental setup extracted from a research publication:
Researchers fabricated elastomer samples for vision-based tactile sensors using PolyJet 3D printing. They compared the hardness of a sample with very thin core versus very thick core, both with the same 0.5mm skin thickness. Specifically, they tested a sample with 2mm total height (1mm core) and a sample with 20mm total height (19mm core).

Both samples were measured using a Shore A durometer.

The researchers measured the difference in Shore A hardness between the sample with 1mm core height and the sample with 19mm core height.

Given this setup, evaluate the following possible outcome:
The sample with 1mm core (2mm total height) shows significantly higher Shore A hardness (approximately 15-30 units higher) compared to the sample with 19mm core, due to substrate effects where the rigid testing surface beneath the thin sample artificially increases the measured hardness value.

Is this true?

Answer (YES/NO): YES